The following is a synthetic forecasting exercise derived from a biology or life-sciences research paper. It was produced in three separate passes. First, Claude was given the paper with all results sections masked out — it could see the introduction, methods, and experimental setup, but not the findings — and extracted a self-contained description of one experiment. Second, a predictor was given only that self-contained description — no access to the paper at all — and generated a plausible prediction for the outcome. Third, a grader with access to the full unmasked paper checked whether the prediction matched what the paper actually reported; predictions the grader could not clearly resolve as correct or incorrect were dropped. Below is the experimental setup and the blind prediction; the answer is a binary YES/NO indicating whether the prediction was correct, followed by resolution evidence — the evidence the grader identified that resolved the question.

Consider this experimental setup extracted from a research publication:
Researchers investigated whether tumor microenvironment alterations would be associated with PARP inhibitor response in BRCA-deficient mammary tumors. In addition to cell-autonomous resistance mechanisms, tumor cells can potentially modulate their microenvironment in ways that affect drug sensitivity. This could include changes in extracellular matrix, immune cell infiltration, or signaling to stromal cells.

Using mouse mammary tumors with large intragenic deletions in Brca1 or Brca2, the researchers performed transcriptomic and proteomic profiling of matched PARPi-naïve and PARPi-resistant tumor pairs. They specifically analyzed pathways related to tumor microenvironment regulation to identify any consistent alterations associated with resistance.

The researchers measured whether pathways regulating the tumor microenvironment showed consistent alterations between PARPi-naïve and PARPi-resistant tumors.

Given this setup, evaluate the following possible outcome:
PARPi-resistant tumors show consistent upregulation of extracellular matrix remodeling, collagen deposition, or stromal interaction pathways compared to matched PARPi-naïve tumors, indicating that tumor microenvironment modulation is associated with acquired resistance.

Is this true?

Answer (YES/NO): NO